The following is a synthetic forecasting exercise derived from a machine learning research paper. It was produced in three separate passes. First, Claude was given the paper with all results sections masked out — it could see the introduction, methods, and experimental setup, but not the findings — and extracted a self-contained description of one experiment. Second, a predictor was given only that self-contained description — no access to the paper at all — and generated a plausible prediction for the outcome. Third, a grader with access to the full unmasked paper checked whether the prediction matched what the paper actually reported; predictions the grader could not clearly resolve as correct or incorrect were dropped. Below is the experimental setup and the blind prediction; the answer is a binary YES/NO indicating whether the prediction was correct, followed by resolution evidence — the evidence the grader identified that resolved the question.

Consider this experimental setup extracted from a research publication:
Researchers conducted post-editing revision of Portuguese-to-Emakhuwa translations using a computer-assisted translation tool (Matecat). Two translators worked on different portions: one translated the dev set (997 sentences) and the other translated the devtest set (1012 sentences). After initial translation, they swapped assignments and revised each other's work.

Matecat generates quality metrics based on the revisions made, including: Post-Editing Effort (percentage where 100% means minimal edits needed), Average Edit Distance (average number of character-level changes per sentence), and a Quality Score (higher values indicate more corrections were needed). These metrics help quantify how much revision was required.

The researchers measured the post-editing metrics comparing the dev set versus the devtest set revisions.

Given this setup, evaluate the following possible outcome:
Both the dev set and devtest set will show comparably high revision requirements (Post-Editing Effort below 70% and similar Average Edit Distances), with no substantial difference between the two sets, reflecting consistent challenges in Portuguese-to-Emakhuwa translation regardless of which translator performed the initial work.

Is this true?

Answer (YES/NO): NO